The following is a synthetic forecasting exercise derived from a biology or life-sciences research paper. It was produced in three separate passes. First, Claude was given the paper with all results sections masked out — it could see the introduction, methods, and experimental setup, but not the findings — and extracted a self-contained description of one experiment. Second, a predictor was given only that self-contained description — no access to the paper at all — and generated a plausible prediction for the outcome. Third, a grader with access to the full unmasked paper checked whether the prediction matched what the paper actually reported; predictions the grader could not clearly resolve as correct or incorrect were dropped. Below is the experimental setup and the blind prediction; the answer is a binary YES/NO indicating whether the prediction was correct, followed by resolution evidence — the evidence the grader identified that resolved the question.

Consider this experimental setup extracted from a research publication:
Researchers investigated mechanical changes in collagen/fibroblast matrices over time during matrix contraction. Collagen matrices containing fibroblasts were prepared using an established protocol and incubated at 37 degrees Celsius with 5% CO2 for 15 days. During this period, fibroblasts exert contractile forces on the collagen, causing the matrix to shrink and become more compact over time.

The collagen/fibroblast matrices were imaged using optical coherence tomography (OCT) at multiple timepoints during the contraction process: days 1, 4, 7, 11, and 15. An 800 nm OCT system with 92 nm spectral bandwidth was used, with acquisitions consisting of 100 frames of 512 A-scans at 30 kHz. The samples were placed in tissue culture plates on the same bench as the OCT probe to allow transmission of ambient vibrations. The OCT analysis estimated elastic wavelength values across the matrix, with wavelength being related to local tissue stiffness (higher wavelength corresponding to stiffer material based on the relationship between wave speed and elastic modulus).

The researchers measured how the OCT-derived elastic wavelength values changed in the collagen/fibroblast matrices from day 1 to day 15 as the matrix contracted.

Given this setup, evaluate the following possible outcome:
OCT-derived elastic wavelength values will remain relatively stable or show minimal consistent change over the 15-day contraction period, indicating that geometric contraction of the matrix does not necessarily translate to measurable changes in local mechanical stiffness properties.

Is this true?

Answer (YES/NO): NO